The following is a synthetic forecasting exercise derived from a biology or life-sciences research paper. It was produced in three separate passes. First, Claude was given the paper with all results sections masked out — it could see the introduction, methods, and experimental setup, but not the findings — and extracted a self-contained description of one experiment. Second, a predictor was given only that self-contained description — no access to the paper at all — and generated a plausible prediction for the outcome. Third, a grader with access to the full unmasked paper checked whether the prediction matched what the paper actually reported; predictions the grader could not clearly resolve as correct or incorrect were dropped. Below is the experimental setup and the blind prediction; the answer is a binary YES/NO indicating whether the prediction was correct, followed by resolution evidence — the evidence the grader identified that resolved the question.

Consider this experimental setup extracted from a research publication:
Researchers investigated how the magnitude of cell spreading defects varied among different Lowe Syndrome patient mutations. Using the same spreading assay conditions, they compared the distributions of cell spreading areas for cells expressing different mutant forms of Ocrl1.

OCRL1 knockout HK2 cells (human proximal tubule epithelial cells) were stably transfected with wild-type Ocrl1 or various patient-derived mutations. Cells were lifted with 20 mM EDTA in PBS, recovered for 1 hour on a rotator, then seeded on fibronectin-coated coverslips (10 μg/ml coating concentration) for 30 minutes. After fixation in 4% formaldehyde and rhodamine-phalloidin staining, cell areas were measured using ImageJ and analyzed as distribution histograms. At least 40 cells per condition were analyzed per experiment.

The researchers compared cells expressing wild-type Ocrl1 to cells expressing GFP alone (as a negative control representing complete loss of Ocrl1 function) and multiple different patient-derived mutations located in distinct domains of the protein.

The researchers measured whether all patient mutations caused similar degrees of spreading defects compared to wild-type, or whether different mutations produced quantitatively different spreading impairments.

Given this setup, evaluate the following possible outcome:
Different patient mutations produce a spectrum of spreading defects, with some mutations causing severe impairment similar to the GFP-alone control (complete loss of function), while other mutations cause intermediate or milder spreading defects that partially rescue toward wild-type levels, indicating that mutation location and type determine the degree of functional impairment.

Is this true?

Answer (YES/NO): YES